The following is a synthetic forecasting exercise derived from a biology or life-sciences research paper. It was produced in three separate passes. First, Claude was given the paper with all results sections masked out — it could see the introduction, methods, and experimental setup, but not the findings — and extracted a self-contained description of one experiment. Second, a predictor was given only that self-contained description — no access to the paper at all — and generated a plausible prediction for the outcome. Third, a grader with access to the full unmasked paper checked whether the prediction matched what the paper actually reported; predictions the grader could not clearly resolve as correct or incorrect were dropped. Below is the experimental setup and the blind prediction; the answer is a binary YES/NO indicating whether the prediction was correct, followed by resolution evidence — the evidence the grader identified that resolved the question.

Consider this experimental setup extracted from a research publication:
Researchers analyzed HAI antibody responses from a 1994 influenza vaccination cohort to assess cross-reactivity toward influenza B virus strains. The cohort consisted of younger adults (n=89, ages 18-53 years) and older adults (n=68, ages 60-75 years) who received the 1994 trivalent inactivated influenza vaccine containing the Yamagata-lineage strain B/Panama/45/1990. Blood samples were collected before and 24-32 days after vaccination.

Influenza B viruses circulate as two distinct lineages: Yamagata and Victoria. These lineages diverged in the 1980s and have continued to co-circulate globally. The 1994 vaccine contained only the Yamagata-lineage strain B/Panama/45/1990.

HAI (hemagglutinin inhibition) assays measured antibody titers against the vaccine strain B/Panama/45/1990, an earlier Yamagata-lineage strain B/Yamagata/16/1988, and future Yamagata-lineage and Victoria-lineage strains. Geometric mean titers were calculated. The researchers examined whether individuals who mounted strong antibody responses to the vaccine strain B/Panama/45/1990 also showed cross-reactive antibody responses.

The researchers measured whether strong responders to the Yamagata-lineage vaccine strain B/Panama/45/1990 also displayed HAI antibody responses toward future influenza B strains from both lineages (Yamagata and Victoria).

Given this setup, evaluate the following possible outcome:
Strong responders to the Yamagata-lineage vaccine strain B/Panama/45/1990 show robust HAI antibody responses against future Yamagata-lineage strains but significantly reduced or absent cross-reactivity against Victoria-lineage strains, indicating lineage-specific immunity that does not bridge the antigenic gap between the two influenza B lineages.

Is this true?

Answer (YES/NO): NO